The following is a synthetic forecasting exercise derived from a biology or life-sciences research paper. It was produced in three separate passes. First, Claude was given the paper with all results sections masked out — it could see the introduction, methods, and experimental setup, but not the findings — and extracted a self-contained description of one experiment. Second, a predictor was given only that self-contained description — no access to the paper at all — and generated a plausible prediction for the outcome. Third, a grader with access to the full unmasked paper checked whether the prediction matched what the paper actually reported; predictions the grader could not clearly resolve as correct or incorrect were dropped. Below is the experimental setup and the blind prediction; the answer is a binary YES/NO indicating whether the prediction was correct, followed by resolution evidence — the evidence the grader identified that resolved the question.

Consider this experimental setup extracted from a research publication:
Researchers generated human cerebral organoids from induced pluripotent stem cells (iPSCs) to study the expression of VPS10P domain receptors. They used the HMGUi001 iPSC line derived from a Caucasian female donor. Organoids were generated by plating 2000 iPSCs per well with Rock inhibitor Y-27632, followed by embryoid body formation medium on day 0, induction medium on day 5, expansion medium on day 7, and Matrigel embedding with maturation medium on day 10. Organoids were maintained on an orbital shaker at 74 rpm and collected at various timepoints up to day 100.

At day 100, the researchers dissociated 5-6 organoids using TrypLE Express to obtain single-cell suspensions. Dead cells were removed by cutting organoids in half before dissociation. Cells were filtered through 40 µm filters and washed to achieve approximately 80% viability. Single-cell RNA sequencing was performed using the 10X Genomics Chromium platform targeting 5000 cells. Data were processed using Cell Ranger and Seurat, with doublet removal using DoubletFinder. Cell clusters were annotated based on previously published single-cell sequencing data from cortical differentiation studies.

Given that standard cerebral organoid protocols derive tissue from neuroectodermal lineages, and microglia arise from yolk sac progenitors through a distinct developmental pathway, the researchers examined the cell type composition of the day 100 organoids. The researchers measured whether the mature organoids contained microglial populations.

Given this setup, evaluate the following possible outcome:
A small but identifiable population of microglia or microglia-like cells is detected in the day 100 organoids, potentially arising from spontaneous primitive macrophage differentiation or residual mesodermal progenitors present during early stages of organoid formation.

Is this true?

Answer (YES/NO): NO